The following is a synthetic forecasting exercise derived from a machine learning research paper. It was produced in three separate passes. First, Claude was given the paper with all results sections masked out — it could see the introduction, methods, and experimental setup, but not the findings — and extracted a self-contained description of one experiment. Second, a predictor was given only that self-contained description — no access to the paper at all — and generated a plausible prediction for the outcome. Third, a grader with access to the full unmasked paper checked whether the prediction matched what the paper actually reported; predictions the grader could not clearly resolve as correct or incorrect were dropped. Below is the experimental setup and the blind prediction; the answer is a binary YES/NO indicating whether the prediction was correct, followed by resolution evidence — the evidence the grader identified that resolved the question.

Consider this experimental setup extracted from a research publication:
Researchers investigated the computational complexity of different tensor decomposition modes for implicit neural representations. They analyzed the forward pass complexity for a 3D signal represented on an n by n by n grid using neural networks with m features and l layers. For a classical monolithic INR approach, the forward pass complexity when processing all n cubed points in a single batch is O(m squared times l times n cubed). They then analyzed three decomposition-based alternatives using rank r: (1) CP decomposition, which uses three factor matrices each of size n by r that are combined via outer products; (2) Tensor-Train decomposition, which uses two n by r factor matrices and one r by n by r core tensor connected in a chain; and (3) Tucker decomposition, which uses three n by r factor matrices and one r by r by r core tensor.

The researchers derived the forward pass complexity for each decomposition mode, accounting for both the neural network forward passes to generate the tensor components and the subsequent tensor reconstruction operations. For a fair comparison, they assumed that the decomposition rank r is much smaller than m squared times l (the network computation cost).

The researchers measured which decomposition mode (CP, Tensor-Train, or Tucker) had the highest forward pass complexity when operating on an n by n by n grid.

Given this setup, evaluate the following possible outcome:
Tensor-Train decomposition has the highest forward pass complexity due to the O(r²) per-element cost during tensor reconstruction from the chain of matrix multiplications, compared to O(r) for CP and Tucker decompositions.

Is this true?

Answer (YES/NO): NO